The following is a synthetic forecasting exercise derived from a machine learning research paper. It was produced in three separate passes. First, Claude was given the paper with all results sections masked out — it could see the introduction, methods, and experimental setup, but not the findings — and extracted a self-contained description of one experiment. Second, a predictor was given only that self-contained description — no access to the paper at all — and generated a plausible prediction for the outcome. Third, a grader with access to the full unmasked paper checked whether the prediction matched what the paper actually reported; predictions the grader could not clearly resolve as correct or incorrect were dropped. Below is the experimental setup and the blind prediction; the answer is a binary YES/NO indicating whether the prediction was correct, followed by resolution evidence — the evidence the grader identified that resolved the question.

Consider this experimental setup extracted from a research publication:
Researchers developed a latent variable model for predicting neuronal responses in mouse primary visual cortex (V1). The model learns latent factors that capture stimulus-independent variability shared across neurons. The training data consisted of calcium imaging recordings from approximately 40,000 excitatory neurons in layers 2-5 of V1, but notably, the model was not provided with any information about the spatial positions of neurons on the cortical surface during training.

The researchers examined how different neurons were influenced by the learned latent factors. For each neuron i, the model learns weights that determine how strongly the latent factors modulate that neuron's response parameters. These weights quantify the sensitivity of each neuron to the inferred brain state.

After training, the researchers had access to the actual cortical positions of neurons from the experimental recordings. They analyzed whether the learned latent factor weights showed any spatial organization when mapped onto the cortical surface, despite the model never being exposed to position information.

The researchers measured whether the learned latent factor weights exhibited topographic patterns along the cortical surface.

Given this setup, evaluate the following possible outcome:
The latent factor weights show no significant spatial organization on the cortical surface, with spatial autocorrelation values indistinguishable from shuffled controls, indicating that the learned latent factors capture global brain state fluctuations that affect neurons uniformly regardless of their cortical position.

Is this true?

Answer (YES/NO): NO